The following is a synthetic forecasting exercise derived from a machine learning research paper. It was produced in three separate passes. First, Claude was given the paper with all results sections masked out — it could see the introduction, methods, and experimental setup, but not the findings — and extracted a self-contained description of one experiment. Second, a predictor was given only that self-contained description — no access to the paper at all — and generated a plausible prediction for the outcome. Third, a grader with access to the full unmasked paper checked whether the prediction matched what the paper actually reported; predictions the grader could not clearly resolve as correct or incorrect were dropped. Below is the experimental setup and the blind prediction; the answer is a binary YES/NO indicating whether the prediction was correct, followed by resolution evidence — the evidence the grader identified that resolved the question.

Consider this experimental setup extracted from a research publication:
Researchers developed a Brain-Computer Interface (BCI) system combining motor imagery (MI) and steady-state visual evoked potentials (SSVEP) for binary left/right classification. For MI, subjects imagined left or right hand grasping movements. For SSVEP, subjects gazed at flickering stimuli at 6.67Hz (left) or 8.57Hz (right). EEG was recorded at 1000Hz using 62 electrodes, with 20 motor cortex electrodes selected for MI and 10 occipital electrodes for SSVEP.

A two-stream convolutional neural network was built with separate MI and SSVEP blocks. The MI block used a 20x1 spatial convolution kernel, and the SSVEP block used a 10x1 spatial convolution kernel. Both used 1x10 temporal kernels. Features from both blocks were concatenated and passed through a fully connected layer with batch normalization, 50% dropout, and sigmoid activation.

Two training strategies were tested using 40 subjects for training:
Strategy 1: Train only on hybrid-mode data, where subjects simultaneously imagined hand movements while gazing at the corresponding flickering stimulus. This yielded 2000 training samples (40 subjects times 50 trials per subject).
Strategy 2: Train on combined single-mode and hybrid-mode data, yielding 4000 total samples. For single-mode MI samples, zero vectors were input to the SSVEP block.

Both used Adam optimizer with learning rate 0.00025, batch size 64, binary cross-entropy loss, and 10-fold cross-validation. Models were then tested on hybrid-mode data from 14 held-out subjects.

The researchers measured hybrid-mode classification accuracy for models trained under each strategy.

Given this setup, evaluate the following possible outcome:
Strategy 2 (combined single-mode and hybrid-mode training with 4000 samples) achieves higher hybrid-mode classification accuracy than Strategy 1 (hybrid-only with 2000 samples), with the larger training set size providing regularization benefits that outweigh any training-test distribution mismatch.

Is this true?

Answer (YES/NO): NO